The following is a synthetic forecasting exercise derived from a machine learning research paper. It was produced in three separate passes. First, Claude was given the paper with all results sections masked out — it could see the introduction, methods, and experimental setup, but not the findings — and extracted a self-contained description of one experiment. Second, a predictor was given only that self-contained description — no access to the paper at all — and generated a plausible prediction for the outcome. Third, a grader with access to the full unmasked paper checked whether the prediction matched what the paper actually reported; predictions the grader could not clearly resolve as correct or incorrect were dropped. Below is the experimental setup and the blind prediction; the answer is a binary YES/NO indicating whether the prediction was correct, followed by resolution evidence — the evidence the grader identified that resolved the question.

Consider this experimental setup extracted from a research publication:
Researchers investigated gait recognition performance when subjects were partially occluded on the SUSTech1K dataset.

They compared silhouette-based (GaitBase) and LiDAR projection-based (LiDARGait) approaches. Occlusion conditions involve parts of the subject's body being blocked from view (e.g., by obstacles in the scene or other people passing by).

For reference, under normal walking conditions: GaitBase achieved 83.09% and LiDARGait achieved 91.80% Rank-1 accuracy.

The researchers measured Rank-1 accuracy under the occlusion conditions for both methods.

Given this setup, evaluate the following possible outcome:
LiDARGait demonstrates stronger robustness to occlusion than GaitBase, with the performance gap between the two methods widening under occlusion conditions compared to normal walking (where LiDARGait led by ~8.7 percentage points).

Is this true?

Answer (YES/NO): YES